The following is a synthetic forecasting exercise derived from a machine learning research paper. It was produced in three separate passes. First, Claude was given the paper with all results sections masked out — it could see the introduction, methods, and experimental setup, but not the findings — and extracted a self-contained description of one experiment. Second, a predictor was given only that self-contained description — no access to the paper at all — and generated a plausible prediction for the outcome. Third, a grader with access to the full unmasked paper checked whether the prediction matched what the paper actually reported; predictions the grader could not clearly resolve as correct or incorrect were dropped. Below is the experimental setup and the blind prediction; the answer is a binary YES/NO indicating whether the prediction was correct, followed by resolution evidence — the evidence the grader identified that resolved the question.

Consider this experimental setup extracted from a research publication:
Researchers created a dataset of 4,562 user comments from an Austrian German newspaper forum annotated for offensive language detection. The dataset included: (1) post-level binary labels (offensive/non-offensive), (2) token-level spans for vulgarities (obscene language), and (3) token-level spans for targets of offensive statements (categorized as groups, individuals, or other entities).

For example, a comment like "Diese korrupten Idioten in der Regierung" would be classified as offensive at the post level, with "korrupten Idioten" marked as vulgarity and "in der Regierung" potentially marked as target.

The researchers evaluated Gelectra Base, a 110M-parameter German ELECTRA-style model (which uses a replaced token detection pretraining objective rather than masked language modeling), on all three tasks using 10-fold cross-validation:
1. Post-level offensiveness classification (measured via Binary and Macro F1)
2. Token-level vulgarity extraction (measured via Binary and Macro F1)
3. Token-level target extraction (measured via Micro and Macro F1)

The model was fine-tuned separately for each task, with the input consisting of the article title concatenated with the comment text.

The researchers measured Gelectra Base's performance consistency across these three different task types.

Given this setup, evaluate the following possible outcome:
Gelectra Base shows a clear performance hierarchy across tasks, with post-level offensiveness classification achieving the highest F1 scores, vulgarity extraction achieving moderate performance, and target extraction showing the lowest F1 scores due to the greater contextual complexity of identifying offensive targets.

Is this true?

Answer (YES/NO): NO